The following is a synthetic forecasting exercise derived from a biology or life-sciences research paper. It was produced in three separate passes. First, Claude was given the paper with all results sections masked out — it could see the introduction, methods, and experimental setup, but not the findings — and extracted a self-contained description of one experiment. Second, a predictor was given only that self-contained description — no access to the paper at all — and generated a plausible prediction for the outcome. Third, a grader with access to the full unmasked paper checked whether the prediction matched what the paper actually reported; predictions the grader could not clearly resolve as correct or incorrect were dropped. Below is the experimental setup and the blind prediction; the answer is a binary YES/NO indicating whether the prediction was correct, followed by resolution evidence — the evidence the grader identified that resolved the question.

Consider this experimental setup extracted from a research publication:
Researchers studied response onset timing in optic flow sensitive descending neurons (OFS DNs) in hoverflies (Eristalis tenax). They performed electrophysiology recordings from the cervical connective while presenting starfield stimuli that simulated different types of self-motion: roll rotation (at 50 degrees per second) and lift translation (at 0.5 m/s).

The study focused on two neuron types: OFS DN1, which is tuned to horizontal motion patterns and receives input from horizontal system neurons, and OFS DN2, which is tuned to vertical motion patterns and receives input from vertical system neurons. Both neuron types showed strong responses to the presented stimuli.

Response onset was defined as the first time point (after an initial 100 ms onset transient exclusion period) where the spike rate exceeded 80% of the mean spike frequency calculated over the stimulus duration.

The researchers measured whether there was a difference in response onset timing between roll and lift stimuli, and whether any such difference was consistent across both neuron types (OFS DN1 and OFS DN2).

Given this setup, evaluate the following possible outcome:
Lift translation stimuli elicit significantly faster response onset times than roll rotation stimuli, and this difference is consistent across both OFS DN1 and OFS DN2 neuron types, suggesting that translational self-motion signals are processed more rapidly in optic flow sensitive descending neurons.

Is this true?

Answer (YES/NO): NO